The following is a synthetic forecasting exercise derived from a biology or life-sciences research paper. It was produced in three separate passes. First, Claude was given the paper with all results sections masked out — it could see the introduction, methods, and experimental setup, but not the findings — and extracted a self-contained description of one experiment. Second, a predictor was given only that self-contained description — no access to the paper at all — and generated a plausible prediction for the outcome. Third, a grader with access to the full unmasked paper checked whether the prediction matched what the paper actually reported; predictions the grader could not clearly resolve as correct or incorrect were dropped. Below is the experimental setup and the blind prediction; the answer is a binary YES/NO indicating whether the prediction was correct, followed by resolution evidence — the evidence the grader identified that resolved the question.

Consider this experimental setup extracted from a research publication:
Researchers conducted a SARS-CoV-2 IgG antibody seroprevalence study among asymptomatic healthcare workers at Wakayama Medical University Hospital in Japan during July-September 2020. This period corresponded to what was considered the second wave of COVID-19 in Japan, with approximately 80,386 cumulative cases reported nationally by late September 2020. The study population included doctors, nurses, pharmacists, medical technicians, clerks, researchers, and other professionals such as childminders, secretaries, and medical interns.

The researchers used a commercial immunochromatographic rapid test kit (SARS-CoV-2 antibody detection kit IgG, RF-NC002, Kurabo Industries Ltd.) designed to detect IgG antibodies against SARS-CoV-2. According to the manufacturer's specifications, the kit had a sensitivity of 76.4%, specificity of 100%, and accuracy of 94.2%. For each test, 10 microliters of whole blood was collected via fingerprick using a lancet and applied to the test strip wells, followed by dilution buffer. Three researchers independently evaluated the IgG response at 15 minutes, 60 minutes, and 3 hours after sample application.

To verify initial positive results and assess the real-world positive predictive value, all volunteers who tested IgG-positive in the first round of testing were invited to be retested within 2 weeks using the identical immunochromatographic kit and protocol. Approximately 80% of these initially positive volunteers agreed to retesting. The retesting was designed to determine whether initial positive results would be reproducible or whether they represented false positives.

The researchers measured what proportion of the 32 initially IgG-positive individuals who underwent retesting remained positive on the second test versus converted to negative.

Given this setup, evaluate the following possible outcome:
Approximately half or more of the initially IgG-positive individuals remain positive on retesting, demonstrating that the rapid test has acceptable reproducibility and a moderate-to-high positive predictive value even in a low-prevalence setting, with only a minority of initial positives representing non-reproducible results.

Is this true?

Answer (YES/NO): NO